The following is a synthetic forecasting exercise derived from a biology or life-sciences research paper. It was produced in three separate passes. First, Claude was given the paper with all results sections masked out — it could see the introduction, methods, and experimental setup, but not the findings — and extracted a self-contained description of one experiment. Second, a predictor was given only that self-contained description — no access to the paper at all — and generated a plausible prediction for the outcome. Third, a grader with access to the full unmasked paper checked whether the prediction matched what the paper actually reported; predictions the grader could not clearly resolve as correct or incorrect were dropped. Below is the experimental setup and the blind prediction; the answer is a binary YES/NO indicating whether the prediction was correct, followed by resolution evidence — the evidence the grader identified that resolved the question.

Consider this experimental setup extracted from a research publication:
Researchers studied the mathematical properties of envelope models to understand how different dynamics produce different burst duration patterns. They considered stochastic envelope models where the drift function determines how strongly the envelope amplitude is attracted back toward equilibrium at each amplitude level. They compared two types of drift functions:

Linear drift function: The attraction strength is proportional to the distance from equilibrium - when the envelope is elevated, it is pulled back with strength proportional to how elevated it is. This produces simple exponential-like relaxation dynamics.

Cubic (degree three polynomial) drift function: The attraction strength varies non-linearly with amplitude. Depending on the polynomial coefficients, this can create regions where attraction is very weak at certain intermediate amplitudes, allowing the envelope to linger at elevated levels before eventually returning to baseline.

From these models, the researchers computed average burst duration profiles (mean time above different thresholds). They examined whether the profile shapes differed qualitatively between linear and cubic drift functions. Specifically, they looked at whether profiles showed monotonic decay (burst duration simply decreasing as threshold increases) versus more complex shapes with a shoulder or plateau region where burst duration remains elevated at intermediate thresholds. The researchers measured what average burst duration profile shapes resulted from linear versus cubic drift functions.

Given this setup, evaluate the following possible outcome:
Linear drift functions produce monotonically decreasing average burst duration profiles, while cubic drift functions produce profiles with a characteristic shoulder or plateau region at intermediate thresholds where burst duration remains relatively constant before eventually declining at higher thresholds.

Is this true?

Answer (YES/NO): NO